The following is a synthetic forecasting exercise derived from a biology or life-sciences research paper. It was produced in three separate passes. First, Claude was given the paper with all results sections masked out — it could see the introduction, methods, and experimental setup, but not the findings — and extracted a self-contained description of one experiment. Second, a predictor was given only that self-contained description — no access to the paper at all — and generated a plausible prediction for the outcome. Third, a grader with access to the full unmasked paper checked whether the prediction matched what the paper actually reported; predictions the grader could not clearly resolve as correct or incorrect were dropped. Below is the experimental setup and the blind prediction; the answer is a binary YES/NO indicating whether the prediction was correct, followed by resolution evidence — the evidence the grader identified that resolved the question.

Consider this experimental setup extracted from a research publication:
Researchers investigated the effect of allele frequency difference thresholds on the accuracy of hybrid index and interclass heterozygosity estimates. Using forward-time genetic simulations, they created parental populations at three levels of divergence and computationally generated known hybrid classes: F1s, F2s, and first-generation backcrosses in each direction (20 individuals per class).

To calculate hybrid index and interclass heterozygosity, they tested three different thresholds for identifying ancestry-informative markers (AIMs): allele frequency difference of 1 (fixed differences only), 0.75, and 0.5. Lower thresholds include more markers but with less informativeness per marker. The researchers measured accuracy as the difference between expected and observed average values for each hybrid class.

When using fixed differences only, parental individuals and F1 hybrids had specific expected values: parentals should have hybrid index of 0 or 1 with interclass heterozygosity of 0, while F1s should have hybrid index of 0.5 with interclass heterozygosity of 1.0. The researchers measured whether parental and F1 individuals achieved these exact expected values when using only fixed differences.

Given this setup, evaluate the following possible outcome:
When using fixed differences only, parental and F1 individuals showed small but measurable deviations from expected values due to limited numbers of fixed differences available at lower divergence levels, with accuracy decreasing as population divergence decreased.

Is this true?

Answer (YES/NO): NO